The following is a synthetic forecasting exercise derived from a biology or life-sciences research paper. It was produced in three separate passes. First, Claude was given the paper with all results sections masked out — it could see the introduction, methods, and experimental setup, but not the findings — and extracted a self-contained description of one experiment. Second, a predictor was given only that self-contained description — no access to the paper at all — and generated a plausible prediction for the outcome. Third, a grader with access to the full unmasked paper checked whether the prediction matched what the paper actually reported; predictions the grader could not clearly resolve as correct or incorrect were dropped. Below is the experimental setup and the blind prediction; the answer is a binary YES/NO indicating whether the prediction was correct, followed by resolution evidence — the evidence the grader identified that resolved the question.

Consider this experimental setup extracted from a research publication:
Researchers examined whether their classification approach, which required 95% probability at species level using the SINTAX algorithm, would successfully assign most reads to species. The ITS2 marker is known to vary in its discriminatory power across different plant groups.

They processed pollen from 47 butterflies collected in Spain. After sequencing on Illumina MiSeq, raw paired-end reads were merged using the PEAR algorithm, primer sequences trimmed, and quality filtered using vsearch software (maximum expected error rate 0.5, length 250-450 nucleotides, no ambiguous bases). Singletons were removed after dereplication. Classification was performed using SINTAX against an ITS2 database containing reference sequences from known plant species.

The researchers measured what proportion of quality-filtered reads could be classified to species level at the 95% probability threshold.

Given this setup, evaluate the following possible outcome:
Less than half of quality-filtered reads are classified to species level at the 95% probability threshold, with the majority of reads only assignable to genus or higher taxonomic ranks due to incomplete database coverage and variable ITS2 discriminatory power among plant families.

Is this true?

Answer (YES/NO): YES